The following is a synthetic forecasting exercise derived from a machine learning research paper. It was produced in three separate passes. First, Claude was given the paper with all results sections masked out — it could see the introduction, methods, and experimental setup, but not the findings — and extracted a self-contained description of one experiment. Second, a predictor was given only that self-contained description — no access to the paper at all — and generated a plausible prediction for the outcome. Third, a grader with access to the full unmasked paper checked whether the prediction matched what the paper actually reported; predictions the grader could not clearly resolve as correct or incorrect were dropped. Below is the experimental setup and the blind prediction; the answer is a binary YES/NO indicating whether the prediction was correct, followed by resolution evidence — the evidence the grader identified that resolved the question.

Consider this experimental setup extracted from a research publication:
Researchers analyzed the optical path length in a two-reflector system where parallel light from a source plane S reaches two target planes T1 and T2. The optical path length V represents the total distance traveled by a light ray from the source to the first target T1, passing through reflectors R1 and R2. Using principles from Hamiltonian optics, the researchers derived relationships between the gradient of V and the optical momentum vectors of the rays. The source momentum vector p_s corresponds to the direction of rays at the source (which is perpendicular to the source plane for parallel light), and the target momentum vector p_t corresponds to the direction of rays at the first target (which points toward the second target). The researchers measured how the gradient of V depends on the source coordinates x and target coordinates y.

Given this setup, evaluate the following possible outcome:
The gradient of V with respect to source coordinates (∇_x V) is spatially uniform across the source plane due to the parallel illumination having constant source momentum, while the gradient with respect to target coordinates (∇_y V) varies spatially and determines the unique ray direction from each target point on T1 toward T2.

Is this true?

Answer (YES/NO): YES